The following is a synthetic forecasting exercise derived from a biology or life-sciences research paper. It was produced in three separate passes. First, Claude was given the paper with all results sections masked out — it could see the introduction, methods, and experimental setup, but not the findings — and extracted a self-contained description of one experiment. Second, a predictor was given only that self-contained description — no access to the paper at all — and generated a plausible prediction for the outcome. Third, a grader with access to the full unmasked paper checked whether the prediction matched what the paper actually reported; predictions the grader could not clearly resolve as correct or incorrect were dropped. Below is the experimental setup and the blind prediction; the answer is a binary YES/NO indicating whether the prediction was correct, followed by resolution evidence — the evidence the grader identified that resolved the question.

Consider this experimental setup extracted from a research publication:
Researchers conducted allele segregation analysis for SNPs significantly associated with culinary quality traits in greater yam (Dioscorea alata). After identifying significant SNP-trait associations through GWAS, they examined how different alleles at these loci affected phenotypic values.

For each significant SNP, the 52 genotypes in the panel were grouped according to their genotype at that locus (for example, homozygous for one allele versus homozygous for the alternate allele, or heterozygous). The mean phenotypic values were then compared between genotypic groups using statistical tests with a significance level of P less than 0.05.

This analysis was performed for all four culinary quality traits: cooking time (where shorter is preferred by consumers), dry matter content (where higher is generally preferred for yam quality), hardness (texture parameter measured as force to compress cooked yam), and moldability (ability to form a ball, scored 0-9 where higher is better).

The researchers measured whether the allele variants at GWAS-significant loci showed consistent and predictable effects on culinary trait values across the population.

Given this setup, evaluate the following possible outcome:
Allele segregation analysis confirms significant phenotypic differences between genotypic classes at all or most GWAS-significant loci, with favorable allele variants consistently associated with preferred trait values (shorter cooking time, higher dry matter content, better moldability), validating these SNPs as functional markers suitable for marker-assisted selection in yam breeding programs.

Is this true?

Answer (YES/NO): YES